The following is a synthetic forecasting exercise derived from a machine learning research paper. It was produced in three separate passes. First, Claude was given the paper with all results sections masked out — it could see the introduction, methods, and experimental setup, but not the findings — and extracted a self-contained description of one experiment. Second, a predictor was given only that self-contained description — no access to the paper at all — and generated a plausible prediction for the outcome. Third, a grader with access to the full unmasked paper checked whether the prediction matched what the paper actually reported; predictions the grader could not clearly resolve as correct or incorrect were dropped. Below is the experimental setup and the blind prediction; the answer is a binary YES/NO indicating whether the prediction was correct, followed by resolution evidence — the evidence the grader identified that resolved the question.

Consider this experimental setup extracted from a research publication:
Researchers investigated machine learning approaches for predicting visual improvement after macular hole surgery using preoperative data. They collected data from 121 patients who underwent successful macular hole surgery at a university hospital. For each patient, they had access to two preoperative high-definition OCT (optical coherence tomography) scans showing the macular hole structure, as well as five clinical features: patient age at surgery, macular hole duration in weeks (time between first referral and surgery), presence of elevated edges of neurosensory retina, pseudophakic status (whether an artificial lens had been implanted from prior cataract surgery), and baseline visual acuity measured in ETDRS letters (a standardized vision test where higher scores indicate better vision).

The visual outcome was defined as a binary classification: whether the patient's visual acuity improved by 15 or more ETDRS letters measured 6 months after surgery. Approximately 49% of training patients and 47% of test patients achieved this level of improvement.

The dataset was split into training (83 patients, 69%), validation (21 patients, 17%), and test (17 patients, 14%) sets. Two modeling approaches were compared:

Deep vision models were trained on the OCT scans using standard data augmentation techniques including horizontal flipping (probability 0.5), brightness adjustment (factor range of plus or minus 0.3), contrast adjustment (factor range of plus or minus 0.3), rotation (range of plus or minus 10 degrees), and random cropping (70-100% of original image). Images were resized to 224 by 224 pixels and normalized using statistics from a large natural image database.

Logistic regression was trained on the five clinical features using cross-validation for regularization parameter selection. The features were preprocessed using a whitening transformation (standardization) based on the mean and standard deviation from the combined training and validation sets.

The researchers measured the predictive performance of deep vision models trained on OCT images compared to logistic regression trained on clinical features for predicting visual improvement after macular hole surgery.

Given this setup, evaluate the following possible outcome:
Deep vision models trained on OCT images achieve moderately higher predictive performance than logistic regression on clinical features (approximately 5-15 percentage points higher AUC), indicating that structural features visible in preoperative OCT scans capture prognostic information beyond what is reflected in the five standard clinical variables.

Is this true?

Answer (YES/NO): NO